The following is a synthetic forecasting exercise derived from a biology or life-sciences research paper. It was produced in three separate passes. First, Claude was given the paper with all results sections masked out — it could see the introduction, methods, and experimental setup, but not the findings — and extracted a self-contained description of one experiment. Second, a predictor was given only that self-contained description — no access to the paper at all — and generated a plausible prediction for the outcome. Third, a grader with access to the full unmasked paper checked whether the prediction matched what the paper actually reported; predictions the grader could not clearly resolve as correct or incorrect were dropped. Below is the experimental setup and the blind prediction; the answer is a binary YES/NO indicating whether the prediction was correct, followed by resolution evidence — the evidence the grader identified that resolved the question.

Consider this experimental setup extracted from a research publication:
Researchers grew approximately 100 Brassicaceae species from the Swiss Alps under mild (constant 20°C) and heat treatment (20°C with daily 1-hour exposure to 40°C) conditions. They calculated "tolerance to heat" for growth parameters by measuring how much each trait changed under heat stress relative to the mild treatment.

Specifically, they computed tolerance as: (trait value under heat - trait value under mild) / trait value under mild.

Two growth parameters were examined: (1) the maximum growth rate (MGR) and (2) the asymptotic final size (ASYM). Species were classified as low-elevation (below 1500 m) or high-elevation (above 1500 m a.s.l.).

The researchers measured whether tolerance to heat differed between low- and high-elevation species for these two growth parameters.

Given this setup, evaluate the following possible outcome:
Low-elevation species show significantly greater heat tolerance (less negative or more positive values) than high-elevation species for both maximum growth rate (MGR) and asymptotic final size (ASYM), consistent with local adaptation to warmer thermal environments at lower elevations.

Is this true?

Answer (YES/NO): NO